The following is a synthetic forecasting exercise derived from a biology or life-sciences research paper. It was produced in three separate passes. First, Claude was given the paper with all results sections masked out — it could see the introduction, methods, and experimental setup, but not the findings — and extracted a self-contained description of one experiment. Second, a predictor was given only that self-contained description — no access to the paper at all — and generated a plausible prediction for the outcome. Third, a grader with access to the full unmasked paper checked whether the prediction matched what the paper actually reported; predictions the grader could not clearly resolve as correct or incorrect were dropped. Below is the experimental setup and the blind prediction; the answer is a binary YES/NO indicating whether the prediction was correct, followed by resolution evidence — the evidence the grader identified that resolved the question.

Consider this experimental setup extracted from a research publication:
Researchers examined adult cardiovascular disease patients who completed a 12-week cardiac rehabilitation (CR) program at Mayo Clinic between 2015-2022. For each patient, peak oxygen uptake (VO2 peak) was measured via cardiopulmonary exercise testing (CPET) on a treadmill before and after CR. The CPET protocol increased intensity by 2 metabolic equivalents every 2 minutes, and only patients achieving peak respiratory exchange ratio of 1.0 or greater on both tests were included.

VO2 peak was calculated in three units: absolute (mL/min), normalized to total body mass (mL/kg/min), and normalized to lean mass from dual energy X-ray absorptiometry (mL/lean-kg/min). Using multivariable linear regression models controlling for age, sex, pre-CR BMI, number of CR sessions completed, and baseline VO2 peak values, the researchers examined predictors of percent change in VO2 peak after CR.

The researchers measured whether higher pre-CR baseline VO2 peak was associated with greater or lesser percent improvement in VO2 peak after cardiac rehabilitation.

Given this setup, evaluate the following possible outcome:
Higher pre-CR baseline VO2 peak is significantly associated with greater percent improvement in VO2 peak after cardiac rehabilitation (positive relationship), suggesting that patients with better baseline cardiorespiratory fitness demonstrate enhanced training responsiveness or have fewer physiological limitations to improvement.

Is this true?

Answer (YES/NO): NO